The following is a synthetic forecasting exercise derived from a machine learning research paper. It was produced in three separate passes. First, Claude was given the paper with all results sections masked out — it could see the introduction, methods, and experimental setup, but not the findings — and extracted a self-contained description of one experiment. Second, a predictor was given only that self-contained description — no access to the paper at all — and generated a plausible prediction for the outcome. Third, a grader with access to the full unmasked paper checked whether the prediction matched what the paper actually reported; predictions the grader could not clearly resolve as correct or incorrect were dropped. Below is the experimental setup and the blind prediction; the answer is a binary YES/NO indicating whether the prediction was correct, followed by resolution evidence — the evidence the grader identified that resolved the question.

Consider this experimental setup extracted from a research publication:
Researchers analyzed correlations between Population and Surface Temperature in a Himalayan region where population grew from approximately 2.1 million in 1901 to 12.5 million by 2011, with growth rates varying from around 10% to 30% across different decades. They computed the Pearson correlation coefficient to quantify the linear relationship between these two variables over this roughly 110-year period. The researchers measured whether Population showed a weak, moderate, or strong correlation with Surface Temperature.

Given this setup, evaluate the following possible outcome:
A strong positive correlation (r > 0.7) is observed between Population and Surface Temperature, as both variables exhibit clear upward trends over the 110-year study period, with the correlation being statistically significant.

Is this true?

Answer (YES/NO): YES